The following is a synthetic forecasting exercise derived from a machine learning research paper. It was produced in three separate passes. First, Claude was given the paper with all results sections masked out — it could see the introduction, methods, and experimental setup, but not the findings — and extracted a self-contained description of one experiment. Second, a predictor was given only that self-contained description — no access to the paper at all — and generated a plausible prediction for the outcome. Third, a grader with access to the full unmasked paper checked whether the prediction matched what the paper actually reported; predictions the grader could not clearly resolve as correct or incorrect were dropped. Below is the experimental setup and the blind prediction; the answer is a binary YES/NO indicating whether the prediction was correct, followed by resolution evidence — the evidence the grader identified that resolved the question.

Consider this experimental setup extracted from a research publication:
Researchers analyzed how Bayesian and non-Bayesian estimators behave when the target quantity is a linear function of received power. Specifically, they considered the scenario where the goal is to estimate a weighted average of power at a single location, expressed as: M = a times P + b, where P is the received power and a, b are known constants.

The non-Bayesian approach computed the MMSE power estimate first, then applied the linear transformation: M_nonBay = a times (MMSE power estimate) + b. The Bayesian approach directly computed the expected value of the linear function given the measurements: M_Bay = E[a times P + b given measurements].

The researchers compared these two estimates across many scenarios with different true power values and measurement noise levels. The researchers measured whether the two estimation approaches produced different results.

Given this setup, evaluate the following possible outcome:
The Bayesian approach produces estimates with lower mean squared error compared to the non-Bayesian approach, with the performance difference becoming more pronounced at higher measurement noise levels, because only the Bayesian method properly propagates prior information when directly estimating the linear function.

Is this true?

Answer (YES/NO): NO